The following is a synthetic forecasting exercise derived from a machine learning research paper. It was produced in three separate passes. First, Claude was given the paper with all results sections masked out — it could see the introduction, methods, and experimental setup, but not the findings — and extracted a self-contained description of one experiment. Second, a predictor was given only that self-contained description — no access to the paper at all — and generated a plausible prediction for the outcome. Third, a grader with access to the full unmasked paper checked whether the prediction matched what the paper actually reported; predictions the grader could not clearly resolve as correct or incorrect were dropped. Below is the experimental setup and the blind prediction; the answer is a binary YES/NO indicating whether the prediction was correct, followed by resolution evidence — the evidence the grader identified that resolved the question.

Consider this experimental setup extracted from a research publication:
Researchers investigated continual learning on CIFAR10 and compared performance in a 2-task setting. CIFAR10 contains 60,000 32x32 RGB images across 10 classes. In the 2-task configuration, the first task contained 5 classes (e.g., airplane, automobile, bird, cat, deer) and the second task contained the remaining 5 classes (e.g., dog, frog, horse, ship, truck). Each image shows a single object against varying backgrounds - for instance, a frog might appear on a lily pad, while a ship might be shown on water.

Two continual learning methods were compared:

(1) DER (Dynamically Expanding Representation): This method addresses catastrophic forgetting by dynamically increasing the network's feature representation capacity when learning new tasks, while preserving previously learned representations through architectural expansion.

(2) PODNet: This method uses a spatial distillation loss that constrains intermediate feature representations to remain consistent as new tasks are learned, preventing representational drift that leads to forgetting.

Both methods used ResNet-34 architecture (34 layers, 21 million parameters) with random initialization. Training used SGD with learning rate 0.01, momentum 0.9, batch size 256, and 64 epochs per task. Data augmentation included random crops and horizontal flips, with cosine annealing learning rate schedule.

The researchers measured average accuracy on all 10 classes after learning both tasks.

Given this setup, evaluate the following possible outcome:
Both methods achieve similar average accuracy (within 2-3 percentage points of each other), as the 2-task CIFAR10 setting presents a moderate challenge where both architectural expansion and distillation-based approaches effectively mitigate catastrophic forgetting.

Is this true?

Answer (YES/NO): NO